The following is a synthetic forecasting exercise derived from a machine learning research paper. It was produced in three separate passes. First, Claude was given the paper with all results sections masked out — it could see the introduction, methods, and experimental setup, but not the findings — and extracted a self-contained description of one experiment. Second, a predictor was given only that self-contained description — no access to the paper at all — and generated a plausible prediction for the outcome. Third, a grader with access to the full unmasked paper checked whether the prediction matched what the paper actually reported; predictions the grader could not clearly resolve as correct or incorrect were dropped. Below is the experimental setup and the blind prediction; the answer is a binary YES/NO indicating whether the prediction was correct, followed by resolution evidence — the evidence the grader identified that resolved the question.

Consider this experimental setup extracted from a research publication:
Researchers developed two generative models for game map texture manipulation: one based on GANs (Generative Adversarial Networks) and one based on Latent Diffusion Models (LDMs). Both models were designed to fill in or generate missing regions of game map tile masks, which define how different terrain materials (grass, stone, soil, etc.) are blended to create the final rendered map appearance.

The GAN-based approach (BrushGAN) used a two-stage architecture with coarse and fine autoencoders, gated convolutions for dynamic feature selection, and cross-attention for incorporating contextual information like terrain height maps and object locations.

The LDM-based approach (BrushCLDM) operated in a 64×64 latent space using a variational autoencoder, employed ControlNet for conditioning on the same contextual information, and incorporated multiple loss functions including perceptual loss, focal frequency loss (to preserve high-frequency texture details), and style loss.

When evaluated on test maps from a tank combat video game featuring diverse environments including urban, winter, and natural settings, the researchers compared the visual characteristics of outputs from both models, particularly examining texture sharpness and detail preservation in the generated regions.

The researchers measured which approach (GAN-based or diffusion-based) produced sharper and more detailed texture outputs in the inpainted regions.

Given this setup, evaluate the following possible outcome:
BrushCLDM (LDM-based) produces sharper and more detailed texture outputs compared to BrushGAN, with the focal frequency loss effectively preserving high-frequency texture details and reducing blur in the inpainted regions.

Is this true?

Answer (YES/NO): NO